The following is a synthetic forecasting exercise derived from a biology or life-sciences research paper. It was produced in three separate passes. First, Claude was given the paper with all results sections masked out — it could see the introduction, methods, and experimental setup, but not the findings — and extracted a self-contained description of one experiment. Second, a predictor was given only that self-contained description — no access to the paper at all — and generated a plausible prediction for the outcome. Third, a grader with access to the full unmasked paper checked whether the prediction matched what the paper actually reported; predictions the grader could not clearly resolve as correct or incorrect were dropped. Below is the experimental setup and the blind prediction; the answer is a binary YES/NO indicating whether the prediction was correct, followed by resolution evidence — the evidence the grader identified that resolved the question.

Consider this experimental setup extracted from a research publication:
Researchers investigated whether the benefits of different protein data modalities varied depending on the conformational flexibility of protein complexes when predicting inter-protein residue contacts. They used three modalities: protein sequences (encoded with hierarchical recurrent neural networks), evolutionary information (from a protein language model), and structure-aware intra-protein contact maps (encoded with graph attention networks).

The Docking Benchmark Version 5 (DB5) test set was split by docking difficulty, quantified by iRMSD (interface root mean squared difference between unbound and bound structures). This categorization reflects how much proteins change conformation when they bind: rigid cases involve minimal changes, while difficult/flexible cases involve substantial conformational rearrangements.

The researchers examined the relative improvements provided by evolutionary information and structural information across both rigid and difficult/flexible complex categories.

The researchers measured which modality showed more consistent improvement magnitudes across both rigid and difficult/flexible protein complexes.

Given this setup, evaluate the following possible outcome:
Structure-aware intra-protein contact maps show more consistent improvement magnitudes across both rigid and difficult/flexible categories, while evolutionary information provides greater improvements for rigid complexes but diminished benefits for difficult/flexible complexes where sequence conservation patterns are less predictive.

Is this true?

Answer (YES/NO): NO